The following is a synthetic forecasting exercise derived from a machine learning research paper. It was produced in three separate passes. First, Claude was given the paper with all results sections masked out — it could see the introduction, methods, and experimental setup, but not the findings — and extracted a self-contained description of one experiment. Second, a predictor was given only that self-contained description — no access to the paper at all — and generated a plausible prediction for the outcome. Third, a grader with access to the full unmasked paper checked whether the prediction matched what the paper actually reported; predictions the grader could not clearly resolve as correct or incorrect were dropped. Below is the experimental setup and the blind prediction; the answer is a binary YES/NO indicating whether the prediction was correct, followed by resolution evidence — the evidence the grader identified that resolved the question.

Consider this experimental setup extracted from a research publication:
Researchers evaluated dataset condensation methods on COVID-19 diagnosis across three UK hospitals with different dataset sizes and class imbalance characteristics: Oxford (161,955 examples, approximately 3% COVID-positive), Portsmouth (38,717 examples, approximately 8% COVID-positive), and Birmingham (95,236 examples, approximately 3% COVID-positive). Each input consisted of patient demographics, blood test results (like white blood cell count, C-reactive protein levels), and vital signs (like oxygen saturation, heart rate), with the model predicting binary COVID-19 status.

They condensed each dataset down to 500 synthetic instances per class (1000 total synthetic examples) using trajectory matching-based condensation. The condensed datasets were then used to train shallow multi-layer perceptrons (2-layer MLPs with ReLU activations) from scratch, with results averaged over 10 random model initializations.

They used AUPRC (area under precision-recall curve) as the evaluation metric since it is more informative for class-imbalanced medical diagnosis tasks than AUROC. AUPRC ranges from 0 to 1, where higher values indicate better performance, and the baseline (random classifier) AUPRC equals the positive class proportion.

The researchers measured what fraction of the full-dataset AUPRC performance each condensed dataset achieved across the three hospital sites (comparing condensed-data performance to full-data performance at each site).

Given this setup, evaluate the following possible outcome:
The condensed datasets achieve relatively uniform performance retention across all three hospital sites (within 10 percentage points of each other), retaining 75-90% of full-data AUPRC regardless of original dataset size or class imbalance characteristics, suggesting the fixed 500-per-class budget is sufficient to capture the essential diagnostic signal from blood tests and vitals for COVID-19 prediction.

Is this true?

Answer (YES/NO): NO